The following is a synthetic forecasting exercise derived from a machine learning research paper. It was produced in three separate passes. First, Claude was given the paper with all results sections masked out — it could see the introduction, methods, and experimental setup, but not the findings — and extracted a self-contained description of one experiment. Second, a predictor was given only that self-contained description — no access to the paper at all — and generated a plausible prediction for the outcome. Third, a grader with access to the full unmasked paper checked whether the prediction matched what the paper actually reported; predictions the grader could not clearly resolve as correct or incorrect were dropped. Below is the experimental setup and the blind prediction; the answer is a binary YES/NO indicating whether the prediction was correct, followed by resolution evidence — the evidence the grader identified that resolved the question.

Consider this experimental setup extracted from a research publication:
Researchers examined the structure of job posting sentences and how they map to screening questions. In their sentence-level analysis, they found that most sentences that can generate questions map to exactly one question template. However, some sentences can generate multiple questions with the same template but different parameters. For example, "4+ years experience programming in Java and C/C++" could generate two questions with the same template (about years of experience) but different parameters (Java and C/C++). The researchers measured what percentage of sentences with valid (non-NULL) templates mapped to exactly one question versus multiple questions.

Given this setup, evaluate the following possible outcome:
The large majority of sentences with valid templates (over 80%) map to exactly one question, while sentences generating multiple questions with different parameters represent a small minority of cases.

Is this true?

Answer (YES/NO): YES